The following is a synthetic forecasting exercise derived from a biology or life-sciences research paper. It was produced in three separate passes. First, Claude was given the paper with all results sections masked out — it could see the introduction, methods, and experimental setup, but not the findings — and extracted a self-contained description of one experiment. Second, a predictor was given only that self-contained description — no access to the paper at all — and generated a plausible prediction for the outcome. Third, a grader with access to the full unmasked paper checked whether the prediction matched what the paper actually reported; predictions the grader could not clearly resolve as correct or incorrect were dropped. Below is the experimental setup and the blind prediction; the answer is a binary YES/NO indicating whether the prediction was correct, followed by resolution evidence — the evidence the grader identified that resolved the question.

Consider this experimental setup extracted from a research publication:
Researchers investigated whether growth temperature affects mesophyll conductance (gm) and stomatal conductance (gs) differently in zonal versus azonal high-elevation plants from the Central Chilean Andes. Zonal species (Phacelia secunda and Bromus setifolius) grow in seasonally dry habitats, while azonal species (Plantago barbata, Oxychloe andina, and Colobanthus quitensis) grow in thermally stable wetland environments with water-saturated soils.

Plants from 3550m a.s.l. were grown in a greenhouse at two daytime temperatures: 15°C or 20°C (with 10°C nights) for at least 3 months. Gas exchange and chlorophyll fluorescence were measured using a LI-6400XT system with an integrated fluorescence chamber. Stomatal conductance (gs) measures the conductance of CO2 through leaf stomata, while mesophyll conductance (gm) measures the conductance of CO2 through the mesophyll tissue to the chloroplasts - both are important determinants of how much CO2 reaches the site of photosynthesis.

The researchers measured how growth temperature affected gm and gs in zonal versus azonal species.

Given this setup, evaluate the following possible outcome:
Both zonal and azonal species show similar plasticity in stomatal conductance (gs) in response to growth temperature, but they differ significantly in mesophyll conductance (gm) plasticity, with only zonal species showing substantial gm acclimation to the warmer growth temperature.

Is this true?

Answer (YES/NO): NO